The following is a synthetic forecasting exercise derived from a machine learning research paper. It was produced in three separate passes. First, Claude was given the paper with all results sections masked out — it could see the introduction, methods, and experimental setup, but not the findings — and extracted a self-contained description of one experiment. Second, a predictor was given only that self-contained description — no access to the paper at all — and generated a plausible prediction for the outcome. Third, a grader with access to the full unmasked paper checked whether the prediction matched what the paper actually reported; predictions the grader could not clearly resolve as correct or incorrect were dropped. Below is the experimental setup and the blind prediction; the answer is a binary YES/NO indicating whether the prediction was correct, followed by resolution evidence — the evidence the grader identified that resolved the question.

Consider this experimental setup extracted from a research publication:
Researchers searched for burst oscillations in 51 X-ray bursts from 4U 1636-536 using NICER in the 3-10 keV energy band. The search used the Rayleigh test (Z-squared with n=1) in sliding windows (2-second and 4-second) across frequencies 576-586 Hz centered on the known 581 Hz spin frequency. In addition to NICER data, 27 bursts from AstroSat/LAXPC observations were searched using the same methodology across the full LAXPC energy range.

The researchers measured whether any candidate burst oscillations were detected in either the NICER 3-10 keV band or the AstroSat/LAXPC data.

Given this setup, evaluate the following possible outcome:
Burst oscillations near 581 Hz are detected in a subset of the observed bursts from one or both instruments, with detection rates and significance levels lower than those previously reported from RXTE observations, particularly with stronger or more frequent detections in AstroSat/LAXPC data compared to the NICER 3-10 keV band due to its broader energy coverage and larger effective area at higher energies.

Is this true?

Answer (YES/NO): NO